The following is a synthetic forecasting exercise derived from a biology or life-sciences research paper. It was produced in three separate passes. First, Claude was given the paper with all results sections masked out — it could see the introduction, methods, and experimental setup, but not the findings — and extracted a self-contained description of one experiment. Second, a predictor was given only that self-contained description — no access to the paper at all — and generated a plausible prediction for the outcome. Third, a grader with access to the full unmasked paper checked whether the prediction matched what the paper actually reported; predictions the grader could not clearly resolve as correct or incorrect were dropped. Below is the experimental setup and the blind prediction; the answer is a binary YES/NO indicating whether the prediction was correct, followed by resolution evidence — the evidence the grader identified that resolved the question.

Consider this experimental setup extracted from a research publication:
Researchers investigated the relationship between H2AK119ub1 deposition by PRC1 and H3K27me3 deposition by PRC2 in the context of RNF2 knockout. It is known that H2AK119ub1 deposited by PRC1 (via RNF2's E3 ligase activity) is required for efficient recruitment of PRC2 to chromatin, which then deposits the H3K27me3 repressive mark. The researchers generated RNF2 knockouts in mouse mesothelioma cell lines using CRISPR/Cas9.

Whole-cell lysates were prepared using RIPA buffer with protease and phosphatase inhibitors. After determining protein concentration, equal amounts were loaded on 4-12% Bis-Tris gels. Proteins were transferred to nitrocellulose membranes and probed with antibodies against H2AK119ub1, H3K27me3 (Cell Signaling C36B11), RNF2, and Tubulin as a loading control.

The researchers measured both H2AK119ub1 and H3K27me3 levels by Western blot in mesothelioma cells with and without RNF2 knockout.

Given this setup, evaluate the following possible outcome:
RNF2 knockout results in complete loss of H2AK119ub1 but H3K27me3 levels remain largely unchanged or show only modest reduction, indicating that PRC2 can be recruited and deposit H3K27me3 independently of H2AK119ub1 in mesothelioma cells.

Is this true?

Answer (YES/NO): NO